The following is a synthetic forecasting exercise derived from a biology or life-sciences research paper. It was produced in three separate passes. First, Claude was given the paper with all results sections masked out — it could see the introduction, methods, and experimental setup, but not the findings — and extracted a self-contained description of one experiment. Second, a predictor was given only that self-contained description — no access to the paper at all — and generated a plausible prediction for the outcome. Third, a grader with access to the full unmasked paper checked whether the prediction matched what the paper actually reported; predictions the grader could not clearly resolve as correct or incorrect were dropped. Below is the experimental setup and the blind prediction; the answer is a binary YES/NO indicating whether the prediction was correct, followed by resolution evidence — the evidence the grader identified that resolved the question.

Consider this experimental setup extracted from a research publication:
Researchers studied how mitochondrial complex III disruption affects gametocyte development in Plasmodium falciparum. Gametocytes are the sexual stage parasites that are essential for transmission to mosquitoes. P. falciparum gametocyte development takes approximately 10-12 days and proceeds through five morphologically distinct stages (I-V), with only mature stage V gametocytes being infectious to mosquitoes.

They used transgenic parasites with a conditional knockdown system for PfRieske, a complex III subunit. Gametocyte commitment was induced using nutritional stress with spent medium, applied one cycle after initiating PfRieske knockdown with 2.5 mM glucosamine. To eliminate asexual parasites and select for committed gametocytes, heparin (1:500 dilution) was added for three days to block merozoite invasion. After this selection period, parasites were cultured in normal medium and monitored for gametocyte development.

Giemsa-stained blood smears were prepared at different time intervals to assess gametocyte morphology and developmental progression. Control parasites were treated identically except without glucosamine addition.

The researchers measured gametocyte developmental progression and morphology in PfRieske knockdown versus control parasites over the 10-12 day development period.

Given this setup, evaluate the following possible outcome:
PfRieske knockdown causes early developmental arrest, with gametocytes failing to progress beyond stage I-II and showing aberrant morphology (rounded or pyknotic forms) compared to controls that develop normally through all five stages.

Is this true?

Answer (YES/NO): NO